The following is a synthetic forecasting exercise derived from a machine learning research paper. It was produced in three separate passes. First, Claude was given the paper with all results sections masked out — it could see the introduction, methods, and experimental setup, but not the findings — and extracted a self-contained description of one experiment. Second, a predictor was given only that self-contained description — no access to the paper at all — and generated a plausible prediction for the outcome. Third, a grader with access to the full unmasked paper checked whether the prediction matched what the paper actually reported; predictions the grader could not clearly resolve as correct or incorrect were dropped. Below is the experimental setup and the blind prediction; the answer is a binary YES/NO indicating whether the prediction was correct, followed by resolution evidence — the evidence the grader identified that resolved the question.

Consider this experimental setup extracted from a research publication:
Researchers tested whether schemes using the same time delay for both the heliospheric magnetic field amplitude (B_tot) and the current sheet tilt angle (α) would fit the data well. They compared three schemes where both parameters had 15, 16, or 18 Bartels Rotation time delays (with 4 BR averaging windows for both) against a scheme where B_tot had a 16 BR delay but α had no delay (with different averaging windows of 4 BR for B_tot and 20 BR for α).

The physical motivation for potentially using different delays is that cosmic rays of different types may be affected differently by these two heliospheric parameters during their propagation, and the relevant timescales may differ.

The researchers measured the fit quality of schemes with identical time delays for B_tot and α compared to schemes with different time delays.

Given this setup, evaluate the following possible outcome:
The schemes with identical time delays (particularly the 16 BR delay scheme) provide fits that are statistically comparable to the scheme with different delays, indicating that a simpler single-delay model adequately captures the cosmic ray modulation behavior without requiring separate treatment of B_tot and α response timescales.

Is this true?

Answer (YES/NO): NO